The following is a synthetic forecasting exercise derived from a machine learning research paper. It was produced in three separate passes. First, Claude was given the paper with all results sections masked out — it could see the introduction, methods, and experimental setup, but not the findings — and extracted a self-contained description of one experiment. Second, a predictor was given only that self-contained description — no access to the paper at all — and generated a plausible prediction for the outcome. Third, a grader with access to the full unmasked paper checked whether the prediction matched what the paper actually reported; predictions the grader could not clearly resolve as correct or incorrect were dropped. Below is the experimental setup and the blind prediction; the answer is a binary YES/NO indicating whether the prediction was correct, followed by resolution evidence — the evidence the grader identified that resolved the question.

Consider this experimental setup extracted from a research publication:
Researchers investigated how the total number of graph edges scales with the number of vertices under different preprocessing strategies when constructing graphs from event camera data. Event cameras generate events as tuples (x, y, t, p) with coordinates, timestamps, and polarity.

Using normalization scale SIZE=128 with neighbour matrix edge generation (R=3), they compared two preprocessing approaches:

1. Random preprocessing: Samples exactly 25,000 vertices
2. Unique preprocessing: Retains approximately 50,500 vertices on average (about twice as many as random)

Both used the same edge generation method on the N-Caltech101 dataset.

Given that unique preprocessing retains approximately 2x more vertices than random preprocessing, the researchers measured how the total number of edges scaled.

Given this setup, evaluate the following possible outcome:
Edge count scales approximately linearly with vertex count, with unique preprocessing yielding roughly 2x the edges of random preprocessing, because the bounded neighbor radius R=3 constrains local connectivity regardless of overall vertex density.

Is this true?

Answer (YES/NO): NO